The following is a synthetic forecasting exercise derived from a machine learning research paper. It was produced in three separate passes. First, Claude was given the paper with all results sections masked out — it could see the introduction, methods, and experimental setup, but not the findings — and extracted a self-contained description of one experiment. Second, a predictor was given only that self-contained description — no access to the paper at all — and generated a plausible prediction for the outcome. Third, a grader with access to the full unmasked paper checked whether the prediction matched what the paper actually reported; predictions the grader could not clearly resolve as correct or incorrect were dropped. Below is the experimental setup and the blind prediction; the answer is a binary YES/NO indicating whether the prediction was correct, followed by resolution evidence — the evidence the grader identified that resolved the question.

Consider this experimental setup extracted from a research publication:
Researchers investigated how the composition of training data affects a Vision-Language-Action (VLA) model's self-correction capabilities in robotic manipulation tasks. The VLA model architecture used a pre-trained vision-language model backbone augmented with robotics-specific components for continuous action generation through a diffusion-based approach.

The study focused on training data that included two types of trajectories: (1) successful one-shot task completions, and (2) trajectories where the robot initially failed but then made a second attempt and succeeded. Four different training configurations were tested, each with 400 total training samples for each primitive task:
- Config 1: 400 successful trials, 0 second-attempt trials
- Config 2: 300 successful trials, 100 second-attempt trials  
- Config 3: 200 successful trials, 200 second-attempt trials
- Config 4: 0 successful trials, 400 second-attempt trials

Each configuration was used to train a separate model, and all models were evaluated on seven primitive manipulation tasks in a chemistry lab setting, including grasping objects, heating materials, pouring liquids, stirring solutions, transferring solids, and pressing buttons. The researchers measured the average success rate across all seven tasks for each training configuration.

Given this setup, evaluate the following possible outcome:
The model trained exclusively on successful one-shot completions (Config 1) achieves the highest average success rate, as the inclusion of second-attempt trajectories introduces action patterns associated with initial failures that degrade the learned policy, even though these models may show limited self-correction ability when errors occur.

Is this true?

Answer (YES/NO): NO